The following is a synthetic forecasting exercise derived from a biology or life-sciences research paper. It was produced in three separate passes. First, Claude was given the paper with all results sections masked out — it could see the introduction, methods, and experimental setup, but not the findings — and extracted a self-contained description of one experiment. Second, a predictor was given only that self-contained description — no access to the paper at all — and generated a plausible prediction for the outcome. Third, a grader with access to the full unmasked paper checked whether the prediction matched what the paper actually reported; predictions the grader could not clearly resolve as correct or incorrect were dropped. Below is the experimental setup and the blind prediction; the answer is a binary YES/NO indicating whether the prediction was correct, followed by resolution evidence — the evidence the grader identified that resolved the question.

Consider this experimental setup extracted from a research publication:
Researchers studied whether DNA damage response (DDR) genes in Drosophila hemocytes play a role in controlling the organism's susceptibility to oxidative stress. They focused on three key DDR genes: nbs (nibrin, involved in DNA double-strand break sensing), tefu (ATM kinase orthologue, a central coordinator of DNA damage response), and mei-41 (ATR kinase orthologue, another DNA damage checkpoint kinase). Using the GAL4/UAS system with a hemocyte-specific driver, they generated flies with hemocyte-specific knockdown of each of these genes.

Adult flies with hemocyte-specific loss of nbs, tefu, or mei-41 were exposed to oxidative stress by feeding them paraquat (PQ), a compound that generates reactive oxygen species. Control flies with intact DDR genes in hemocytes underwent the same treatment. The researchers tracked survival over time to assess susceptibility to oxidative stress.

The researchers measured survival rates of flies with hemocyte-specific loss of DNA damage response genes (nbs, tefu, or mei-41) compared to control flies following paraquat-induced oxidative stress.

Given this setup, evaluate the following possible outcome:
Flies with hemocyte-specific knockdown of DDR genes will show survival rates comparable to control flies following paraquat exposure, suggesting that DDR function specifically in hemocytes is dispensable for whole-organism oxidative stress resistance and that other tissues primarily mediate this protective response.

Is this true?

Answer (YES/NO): NO